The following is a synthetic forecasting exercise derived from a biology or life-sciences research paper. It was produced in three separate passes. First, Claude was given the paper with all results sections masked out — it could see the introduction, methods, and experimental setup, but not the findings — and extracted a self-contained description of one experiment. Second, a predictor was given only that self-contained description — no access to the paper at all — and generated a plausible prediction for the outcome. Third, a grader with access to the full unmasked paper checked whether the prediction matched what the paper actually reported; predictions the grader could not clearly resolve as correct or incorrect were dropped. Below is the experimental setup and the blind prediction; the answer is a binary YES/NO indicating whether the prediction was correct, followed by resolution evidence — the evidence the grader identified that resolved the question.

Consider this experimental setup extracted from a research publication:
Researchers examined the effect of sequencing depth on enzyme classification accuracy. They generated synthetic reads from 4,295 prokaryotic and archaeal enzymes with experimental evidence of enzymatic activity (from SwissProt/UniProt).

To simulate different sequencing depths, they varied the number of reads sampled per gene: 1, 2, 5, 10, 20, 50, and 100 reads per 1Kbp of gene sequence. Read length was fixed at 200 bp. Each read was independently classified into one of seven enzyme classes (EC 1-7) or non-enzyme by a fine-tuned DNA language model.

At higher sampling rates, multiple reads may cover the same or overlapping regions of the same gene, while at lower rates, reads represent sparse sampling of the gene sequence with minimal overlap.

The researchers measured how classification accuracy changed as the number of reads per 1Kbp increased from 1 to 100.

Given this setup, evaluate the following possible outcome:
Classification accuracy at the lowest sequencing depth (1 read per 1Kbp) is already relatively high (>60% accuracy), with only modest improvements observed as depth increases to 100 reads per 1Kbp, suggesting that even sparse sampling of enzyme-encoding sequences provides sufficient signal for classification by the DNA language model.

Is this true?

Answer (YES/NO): NO